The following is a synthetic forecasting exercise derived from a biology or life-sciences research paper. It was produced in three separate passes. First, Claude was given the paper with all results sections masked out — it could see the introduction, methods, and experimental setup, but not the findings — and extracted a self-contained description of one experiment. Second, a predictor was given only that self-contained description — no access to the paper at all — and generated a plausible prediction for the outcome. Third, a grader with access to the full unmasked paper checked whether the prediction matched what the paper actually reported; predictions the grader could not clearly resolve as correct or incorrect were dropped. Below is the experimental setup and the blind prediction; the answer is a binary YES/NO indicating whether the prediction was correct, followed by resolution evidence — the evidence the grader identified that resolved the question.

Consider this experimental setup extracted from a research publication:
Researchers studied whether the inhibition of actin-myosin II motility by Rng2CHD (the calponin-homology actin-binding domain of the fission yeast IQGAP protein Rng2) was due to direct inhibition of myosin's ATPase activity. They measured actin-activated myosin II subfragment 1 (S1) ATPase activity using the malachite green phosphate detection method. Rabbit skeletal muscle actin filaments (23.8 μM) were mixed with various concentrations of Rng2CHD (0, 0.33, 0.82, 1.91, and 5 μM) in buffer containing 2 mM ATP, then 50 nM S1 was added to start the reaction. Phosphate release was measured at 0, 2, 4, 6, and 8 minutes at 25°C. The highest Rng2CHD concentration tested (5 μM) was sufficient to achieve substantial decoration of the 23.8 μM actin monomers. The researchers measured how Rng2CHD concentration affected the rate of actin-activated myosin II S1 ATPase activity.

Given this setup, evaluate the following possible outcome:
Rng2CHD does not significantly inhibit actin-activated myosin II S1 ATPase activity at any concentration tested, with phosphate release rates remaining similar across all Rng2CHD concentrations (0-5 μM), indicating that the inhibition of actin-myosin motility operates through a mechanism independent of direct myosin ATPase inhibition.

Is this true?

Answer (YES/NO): NO